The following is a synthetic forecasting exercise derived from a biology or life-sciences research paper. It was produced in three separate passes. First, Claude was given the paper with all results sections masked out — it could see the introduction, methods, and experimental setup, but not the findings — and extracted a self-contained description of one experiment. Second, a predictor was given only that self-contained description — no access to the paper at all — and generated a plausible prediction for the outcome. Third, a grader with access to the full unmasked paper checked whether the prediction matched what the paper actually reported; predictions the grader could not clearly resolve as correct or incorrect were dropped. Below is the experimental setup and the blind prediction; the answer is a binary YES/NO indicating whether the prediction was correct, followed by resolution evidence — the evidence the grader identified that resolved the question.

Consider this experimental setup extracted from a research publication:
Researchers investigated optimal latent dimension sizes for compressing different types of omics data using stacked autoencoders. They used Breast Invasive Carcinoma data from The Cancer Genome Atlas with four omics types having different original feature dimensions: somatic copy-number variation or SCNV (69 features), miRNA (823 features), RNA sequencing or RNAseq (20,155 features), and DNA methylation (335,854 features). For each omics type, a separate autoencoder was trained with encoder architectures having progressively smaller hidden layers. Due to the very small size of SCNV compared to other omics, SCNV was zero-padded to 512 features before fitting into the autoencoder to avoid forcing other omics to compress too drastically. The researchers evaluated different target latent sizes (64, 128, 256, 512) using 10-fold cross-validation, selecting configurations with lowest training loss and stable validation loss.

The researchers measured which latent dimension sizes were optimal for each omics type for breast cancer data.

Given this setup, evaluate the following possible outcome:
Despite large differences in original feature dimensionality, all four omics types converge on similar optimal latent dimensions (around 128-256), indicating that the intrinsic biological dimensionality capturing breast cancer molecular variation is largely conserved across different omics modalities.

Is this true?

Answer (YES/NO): NO